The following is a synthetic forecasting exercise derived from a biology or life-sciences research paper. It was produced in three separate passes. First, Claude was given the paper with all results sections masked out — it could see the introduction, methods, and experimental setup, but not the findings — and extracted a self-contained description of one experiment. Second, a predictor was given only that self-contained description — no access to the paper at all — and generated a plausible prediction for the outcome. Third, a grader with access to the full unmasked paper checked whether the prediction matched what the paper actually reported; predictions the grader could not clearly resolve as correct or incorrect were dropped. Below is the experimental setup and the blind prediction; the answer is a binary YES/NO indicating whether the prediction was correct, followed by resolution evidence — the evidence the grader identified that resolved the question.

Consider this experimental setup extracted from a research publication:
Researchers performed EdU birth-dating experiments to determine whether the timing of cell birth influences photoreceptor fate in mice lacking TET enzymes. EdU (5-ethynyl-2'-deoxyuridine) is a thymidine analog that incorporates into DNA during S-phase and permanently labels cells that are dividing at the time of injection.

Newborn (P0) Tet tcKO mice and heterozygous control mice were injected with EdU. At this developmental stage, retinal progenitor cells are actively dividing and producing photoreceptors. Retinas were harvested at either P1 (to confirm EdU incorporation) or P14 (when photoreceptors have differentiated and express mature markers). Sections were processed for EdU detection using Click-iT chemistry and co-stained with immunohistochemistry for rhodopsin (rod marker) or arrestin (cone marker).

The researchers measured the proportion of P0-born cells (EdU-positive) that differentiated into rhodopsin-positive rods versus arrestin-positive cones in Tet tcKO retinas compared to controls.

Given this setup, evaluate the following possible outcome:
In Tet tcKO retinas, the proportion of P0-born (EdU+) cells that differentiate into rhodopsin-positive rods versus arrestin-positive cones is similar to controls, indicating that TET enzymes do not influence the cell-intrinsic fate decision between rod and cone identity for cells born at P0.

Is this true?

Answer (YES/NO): NO